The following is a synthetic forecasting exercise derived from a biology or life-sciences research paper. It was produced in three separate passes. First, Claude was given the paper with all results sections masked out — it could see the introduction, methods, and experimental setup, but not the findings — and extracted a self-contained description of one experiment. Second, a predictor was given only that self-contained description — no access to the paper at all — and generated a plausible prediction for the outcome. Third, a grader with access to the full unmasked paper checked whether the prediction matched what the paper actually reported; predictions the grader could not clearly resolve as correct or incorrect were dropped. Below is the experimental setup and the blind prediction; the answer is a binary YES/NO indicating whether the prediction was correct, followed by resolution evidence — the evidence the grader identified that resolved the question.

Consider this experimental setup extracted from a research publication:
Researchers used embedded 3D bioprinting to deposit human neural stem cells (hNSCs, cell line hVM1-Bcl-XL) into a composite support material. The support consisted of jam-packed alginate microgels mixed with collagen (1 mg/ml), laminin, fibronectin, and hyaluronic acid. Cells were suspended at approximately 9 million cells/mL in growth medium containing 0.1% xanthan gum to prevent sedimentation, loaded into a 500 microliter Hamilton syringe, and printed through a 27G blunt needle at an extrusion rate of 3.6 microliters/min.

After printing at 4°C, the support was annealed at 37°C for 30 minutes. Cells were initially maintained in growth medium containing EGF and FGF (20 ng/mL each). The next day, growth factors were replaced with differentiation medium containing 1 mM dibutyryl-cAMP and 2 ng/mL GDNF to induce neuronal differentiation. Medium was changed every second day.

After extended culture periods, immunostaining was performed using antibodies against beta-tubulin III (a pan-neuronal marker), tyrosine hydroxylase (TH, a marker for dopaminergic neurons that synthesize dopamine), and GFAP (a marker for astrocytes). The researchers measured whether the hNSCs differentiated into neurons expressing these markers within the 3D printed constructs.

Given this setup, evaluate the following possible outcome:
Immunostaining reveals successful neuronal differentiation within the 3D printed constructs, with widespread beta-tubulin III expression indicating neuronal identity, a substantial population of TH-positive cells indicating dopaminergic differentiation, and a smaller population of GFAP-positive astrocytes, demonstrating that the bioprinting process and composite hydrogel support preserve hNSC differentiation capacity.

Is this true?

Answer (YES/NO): NO